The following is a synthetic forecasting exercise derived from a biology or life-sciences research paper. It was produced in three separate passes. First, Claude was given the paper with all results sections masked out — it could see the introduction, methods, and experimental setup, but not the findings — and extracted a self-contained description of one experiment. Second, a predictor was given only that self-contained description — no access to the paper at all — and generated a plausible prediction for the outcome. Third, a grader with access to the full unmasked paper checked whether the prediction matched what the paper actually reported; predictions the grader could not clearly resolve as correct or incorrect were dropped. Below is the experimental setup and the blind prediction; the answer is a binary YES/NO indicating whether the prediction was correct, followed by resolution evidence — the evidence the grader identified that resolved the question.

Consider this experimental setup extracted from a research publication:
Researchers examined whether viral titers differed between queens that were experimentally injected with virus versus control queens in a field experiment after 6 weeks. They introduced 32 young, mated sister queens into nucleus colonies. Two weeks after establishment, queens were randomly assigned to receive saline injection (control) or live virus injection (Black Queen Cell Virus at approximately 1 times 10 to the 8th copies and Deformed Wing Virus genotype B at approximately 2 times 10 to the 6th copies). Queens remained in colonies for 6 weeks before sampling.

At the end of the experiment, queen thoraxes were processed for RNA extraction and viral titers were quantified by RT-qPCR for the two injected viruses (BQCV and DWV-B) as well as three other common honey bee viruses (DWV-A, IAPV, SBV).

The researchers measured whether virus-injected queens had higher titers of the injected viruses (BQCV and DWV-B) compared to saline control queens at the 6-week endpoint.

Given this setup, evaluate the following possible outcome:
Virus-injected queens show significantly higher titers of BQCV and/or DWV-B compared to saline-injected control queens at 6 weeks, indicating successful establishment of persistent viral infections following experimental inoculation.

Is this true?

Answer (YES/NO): NO